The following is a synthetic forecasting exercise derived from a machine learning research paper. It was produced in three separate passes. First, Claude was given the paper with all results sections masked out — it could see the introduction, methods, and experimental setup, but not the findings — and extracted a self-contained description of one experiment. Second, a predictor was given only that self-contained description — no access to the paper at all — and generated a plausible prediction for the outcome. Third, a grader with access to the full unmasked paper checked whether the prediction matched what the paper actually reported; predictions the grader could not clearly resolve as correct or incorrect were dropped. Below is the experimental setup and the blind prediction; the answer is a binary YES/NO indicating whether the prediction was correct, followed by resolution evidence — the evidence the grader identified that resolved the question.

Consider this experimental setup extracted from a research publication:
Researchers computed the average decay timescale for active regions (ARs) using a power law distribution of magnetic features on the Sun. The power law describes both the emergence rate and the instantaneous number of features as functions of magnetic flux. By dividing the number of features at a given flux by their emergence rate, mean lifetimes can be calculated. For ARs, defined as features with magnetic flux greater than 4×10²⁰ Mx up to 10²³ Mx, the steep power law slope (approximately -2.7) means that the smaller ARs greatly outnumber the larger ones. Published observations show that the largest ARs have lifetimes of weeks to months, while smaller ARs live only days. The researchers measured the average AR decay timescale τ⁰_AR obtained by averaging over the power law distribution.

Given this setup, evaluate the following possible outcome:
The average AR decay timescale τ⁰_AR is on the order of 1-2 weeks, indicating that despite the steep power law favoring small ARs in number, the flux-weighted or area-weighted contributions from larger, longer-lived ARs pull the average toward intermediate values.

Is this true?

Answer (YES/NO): YES